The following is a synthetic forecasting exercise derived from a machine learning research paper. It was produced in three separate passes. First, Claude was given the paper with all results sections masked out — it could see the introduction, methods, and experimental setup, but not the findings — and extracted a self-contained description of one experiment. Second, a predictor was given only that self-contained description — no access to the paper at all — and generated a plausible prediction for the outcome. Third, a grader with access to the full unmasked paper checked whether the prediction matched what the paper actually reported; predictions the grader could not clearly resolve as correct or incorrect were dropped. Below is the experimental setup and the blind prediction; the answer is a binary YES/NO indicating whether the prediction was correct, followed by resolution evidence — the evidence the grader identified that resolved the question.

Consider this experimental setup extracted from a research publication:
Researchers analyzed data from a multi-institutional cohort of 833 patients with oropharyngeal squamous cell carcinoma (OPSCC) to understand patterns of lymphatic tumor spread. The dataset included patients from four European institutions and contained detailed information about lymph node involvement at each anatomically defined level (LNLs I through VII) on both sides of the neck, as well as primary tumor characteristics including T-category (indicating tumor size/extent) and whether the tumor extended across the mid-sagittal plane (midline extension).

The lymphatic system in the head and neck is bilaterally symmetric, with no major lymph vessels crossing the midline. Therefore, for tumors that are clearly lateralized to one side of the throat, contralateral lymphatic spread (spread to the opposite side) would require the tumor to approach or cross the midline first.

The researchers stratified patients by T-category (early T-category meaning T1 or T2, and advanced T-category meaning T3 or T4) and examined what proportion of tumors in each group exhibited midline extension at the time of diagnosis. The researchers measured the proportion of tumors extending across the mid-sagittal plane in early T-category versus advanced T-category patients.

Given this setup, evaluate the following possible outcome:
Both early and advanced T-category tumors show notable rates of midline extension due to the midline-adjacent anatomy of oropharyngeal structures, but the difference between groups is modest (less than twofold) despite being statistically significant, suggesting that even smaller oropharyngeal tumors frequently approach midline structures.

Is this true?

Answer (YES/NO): NO